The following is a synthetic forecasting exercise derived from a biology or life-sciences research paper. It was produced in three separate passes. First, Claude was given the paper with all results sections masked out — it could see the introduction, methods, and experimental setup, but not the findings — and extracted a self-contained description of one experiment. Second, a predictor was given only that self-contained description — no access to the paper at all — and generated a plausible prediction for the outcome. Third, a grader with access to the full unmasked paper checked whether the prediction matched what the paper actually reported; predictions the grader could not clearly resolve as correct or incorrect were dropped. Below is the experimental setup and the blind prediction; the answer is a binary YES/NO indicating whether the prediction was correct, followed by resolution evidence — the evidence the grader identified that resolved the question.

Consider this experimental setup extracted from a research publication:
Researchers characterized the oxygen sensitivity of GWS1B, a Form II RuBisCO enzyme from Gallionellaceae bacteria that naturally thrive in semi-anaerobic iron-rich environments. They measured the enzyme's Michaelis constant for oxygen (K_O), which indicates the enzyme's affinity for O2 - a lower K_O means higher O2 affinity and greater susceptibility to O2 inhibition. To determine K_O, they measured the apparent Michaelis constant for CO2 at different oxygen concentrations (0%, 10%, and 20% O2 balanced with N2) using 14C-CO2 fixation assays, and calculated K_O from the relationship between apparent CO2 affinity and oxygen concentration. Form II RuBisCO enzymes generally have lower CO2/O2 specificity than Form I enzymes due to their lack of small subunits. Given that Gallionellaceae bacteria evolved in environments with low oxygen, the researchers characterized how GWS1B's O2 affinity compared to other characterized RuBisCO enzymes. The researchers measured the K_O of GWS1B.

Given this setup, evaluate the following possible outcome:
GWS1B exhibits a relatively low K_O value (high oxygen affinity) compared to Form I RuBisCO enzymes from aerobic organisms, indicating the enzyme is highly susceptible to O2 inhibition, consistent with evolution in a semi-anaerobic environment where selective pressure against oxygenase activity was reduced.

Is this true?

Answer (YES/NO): YES